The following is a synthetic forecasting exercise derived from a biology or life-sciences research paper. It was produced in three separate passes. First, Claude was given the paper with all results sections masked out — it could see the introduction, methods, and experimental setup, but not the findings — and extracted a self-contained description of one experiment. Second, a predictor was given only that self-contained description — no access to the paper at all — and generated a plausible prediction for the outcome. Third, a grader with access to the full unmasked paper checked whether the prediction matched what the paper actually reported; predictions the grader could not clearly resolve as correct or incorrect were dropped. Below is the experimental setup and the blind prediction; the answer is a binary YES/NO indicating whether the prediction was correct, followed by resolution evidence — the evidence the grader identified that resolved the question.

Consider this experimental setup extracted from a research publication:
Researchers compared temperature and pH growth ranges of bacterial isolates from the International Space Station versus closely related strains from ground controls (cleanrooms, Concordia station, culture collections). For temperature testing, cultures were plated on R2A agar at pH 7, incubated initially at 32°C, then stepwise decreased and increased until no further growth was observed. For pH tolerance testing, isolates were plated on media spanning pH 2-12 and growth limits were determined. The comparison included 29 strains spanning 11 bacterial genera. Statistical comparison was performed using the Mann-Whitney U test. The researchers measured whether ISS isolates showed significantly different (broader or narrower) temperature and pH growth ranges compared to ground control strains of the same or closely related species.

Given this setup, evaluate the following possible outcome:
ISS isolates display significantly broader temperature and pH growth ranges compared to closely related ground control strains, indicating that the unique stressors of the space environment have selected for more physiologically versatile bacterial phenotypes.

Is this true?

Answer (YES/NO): NO